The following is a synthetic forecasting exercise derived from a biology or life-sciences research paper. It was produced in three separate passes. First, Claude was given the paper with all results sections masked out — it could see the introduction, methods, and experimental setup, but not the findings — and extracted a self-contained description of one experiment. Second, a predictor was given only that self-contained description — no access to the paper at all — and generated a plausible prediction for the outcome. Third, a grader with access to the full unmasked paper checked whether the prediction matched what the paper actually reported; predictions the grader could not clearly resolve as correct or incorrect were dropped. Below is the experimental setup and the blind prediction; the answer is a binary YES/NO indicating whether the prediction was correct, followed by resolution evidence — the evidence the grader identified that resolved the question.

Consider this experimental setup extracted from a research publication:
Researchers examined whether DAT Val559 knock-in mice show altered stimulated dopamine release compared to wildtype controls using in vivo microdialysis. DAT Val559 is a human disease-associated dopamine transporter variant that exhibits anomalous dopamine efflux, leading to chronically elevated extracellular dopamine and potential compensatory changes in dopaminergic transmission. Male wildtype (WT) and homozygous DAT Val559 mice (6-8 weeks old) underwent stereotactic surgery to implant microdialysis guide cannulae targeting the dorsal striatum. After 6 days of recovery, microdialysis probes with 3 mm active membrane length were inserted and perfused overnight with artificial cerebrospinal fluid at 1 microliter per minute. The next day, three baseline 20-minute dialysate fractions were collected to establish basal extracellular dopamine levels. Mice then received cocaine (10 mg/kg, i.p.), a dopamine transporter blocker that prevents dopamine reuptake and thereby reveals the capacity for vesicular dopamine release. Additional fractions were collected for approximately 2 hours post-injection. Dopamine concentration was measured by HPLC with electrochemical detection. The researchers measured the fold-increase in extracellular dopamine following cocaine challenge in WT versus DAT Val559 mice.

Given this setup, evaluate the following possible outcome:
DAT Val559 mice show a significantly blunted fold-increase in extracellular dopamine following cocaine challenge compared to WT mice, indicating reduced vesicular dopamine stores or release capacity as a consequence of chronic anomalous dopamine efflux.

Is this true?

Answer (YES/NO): YES